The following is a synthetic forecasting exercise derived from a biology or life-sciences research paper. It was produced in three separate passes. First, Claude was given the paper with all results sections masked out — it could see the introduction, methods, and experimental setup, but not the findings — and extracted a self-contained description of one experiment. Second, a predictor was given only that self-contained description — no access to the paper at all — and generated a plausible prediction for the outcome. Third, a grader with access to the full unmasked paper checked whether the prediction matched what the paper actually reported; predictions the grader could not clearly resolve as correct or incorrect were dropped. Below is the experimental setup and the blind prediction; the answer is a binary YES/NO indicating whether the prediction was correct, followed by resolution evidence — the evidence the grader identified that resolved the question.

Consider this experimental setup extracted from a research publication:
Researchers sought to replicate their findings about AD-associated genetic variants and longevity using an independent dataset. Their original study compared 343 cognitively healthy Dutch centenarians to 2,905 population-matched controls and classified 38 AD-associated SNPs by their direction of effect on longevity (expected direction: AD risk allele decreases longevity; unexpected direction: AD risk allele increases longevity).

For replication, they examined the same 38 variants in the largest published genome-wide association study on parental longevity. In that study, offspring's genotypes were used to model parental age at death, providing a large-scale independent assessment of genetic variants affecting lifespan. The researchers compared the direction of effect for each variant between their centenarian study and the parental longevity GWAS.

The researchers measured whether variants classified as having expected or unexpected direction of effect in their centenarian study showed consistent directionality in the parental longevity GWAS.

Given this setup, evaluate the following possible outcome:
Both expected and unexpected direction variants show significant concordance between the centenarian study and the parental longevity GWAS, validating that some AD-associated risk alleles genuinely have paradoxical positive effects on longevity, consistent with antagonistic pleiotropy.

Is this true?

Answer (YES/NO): NO